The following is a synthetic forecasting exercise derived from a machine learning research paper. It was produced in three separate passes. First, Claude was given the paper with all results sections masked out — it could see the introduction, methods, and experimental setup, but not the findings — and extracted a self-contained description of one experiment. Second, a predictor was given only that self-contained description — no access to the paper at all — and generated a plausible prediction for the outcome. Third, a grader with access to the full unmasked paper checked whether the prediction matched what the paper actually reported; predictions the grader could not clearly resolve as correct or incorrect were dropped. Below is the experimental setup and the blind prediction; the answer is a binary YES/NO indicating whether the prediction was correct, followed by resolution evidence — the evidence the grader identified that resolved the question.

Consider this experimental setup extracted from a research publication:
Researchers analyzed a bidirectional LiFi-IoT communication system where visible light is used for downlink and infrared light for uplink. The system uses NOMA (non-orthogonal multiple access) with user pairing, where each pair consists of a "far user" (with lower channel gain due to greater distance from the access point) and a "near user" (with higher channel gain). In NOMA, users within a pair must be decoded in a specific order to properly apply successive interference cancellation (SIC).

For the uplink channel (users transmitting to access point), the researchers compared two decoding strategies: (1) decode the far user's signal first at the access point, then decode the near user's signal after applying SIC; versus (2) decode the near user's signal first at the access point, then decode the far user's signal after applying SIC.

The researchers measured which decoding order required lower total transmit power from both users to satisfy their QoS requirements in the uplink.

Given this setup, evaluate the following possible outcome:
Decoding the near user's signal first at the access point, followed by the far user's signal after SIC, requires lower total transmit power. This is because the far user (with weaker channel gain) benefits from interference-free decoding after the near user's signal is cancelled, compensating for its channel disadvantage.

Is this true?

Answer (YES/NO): YES